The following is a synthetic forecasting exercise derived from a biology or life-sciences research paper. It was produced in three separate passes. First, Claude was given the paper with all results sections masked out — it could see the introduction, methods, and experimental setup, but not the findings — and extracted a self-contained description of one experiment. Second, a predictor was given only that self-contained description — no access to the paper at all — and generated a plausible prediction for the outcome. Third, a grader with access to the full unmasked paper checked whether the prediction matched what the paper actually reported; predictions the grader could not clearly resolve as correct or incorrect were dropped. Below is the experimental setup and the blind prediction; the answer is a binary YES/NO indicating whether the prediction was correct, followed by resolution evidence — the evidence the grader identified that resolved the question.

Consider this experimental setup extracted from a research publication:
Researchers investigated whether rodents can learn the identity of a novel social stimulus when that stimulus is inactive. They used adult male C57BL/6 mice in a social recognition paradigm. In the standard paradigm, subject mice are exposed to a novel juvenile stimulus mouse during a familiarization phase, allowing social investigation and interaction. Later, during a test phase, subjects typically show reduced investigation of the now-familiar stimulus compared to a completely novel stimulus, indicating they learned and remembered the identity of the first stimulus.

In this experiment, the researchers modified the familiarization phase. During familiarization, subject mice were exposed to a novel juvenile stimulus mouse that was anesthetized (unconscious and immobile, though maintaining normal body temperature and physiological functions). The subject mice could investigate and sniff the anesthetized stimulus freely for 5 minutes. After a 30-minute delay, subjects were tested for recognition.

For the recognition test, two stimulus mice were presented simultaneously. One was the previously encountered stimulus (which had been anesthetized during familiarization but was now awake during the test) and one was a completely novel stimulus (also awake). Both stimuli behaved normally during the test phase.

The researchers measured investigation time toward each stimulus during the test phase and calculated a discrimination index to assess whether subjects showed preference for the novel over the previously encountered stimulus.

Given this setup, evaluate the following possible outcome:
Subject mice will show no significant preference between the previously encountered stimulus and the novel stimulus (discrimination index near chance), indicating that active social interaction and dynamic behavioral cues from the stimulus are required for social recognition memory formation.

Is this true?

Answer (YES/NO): YES